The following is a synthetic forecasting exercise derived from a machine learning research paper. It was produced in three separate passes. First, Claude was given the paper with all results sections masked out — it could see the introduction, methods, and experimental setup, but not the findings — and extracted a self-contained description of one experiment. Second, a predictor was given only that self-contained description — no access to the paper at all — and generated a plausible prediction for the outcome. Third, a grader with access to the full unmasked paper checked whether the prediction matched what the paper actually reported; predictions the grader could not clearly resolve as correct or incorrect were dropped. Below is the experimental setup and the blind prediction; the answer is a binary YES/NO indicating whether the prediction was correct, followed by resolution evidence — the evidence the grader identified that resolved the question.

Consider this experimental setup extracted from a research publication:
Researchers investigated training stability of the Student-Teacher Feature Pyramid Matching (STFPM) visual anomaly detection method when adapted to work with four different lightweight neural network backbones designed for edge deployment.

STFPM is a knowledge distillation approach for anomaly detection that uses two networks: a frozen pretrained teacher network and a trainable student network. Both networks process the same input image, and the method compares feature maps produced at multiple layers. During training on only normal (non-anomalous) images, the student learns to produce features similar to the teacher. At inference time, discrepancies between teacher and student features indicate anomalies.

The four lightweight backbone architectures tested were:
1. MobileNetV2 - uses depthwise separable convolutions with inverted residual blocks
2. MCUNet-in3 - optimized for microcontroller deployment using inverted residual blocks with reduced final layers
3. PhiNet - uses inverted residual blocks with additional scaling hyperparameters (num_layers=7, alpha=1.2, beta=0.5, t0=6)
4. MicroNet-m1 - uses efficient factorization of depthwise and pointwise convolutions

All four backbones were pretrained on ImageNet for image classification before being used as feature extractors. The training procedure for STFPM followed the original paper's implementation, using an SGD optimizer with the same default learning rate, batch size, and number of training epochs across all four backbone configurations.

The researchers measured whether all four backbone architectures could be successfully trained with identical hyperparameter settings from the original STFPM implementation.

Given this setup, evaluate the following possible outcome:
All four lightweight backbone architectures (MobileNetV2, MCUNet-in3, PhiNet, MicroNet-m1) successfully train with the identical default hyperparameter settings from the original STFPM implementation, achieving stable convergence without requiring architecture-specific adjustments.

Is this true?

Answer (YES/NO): NO